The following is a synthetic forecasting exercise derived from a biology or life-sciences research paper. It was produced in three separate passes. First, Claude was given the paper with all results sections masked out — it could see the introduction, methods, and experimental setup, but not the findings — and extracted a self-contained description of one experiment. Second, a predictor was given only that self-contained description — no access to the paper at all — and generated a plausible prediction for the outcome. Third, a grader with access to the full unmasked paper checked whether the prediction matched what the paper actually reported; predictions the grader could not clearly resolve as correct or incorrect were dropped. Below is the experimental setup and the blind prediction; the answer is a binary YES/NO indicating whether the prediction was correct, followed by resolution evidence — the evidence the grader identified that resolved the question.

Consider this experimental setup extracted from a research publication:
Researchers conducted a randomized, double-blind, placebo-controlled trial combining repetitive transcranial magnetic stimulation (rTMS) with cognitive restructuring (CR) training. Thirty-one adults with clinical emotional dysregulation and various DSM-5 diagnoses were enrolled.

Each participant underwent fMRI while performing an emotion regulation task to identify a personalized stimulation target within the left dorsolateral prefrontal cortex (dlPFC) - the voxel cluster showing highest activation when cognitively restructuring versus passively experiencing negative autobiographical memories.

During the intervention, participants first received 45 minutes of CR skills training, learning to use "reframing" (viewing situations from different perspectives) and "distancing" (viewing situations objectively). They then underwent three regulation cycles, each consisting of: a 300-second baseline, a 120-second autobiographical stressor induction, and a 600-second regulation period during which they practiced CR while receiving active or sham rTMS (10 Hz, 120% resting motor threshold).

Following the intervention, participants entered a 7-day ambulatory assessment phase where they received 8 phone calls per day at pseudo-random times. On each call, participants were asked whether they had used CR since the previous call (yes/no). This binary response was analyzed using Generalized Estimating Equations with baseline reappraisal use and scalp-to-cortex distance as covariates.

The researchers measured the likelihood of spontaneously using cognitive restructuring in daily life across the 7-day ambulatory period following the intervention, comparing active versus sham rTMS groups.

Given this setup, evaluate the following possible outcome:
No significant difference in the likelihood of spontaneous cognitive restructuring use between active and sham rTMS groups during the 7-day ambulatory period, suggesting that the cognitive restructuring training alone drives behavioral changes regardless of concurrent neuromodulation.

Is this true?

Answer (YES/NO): NO